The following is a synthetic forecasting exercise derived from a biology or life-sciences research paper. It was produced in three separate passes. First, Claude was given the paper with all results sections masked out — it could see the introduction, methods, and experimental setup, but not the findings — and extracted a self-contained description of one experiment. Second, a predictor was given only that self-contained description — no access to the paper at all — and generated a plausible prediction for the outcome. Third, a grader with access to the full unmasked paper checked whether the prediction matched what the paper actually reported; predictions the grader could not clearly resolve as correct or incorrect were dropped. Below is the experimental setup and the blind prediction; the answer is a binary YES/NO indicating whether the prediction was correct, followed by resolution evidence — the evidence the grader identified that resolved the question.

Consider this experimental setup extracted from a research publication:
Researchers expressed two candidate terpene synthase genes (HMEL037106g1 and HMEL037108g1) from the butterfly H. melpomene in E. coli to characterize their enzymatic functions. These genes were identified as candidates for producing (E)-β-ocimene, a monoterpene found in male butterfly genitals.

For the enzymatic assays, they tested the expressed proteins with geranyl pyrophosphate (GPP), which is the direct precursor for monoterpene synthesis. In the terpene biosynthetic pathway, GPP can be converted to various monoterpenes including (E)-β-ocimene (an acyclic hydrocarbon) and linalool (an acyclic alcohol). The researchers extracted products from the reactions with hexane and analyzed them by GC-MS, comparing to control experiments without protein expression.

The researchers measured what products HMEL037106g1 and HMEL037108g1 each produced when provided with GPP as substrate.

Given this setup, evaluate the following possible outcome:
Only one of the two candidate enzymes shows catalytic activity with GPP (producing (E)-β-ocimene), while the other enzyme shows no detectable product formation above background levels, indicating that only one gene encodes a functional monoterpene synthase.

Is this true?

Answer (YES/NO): NO